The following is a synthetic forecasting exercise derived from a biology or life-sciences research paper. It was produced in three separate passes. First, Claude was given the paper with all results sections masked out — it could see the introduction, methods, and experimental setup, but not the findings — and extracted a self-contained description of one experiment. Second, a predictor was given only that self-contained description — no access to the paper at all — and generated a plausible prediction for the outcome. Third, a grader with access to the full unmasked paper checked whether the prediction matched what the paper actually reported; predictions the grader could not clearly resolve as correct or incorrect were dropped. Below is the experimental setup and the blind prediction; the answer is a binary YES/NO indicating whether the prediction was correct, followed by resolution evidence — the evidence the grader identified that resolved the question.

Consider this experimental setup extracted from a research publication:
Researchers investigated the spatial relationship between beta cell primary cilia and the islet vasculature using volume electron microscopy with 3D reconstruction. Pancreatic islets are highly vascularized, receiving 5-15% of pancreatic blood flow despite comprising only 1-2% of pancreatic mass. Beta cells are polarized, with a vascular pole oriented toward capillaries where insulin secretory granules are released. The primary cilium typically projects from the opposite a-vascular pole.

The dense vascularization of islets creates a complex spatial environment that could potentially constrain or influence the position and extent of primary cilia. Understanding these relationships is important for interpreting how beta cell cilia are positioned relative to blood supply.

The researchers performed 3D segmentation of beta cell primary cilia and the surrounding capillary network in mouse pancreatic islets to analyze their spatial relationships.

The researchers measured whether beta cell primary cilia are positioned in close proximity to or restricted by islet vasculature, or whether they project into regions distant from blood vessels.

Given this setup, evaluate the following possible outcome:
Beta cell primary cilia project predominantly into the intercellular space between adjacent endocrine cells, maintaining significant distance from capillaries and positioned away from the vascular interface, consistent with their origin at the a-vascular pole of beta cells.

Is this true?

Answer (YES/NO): NO